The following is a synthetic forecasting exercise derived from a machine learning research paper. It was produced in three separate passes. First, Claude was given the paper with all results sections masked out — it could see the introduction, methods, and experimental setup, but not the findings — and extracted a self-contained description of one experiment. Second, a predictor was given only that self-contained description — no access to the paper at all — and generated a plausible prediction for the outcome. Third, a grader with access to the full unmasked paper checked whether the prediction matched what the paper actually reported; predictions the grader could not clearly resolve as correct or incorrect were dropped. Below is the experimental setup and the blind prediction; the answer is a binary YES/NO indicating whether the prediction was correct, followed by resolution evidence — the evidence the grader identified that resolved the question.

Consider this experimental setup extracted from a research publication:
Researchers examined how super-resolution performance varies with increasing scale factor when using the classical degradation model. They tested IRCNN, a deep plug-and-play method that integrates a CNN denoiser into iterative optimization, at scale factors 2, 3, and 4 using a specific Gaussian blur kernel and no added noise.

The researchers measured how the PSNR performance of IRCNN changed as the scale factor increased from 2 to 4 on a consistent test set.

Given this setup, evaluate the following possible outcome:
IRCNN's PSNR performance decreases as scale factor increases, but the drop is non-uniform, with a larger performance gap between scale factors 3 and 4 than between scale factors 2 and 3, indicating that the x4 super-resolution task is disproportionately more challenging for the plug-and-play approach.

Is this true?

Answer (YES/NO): NO